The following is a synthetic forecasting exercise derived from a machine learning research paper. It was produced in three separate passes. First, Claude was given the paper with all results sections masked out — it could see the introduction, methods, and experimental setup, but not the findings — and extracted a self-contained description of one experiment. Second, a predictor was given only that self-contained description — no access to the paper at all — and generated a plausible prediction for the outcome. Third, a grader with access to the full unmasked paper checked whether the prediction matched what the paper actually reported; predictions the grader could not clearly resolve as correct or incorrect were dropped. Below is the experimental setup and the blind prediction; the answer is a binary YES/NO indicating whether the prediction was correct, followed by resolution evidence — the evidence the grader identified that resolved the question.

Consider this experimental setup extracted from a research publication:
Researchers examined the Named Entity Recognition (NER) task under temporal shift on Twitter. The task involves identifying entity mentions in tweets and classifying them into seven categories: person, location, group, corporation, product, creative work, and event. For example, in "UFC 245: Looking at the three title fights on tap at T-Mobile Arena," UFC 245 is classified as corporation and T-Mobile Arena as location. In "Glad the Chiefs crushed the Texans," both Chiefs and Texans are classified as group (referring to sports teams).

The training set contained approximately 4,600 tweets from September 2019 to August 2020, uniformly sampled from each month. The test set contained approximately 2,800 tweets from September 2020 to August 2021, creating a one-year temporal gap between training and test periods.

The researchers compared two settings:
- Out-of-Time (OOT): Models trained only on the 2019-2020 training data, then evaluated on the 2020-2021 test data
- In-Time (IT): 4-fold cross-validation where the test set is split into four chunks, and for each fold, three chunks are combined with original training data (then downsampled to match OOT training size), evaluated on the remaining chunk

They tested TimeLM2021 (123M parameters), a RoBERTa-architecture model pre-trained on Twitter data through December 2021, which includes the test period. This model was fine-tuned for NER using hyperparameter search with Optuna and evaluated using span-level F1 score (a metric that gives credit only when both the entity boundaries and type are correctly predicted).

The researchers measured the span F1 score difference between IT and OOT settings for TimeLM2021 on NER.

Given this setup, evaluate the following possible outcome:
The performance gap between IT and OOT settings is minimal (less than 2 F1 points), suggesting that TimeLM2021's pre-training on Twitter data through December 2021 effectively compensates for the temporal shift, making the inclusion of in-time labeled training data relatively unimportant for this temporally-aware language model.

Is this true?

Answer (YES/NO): NO